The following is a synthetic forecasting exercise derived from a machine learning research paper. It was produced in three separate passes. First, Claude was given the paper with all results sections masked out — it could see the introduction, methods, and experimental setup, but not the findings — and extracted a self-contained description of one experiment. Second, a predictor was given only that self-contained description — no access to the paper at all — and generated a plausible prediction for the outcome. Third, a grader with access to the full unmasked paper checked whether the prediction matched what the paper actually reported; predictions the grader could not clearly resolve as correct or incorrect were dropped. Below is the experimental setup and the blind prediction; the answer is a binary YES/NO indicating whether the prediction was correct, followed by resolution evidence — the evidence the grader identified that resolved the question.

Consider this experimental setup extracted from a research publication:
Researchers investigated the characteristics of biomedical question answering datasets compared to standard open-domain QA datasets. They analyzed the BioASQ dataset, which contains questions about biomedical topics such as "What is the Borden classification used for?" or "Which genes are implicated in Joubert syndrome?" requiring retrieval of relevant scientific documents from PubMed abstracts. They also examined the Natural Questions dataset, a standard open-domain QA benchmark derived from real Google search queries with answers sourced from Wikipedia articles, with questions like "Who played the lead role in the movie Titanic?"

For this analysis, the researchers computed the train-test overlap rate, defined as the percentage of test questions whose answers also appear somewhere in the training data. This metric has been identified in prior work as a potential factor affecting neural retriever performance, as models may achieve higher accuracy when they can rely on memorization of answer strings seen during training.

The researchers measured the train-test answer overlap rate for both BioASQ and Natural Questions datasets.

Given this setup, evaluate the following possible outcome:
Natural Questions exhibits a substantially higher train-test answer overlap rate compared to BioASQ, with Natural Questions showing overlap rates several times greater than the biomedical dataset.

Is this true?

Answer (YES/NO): YES